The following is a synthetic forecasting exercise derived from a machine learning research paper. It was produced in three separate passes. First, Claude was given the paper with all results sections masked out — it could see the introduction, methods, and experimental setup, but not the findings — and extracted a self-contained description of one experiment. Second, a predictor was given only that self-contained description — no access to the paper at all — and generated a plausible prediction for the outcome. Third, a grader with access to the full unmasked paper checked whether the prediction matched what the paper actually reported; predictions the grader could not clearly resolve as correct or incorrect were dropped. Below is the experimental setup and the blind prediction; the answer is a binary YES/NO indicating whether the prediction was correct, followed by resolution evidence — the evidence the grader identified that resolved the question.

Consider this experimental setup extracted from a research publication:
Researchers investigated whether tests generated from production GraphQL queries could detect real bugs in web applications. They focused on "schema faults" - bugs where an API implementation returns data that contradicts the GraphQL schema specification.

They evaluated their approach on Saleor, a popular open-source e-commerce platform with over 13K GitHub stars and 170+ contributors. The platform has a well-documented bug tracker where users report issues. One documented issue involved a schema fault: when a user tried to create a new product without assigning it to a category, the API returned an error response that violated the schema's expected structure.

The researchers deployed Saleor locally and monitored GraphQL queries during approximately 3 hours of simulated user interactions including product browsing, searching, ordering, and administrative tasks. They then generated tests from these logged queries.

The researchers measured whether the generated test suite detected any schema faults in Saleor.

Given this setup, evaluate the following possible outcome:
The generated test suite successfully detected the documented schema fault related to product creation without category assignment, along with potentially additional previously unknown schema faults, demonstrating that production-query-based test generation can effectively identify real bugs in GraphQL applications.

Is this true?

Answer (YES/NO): NO